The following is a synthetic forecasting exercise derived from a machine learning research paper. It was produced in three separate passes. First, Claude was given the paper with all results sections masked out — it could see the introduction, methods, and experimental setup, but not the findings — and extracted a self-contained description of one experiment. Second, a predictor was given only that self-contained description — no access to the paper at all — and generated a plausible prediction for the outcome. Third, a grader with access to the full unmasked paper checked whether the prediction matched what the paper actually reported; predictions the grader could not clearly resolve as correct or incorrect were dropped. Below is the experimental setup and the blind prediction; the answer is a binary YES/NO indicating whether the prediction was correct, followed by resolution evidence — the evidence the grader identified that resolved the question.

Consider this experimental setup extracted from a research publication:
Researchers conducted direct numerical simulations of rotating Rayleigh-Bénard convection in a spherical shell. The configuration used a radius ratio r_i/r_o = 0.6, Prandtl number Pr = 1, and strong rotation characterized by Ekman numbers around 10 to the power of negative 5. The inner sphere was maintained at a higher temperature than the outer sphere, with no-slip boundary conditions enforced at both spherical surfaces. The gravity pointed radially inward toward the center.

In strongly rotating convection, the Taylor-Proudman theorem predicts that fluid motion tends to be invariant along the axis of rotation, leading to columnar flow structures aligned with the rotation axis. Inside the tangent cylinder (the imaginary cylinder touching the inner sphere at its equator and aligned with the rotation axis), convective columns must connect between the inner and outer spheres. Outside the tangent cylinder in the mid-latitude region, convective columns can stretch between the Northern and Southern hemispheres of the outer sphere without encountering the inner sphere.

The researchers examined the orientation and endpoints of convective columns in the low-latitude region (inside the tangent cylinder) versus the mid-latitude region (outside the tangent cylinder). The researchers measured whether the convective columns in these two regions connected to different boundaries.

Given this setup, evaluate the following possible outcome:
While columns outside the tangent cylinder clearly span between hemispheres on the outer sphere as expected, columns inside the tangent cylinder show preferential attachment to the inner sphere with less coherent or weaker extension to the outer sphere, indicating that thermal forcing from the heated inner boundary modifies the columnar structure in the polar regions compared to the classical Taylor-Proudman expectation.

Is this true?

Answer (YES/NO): NO